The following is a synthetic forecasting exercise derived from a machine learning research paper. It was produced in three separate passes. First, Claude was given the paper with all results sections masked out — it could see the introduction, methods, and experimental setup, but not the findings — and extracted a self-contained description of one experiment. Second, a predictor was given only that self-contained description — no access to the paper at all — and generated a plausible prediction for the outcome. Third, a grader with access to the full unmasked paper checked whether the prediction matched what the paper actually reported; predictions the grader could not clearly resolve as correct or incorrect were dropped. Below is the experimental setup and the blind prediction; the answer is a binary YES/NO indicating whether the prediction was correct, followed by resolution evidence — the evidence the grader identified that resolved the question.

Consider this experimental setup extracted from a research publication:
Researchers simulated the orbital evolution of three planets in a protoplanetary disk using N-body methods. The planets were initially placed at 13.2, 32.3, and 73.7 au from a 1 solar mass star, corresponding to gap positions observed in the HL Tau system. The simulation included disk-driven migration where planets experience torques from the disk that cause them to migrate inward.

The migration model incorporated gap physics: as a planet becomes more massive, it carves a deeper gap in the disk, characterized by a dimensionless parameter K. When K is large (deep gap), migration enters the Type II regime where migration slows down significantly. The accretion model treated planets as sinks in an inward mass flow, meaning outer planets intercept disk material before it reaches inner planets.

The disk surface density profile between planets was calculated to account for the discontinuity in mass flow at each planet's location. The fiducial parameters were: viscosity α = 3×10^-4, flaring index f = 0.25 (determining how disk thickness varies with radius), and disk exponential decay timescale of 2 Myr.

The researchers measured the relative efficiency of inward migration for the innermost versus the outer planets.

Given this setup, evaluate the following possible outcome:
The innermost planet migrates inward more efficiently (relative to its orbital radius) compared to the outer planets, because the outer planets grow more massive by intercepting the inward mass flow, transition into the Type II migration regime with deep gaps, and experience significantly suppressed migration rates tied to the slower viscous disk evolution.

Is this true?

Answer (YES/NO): NO